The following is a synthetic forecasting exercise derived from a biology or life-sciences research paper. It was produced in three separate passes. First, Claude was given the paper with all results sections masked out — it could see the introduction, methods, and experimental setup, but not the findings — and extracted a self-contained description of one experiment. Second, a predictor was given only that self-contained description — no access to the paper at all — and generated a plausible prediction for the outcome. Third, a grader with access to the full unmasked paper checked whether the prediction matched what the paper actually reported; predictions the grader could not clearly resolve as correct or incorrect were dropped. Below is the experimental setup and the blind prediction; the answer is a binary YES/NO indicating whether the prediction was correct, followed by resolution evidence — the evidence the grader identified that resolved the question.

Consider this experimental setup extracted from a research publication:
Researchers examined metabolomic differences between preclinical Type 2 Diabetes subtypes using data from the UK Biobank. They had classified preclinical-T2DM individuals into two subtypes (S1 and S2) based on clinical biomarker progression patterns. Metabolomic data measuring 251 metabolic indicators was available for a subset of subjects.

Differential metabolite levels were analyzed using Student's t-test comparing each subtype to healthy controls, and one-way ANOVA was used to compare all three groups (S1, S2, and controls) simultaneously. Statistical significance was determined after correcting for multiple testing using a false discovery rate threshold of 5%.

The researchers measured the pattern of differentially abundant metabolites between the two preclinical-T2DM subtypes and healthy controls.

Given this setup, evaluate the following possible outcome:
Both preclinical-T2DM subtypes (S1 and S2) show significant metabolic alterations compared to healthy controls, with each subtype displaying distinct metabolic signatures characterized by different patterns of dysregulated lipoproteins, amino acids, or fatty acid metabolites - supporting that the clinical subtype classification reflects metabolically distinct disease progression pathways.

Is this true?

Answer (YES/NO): NO